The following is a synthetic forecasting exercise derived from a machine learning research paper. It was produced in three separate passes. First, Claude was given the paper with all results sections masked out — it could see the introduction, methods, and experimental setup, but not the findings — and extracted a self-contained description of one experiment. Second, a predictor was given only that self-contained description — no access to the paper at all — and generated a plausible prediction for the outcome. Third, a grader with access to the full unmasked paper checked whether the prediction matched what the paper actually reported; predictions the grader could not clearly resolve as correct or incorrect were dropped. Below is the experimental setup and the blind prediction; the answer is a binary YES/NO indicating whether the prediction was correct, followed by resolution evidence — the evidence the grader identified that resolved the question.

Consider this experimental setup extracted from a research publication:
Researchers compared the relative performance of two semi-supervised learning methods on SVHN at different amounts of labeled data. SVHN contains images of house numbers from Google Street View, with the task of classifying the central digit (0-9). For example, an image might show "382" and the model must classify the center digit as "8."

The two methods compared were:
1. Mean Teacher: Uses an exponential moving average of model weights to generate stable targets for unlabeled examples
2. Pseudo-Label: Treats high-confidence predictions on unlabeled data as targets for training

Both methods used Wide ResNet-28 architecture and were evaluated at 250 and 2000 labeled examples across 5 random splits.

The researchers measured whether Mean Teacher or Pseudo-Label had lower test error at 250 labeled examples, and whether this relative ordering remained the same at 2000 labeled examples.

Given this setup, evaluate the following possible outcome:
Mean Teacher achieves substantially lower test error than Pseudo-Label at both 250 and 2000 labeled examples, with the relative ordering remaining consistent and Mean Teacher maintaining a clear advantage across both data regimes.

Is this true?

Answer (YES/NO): NO